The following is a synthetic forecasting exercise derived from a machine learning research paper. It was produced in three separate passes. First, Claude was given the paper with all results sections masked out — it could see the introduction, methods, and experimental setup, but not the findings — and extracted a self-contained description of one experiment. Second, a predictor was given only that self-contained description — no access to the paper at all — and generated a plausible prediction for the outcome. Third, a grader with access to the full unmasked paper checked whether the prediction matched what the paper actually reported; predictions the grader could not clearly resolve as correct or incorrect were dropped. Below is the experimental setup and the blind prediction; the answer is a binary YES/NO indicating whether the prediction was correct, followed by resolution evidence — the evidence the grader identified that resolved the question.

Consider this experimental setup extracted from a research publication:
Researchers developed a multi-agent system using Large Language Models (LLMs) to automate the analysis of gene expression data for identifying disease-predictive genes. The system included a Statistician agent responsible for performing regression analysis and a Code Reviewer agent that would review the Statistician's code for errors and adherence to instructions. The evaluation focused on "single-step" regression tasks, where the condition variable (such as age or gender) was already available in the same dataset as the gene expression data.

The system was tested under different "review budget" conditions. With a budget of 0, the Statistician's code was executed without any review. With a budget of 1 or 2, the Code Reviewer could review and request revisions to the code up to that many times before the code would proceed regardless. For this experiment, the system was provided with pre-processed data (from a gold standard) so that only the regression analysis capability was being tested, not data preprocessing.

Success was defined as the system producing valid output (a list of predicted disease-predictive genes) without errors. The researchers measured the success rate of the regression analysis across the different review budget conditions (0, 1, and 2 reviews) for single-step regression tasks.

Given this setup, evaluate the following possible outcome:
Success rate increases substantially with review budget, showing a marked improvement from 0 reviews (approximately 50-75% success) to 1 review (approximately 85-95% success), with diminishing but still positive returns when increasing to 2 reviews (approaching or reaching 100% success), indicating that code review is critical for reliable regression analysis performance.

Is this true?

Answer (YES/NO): NO